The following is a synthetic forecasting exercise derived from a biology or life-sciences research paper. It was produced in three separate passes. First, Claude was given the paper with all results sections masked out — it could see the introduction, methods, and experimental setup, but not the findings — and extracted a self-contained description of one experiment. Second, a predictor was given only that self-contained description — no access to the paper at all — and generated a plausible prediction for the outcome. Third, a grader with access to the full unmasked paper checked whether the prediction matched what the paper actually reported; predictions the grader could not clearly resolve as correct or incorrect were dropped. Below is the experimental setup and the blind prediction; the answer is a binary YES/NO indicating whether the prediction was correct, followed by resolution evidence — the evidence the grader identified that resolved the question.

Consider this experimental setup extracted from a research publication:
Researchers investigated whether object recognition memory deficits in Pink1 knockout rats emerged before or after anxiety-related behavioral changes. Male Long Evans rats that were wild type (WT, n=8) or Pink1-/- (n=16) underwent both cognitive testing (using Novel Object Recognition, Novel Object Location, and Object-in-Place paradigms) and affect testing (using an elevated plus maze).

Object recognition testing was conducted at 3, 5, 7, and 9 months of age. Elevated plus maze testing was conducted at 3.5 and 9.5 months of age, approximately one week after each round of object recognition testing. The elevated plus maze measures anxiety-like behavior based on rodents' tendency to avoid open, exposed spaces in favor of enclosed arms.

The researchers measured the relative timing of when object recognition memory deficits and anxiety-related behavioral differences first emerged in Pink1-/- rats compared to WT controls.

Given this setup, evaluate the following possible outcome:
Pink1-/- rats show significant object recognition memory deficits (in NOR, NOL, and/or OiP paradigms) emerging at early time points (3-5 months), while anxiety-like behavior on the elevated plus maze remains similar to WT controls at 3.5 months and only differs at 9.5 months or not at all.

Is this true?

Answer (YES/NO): NO